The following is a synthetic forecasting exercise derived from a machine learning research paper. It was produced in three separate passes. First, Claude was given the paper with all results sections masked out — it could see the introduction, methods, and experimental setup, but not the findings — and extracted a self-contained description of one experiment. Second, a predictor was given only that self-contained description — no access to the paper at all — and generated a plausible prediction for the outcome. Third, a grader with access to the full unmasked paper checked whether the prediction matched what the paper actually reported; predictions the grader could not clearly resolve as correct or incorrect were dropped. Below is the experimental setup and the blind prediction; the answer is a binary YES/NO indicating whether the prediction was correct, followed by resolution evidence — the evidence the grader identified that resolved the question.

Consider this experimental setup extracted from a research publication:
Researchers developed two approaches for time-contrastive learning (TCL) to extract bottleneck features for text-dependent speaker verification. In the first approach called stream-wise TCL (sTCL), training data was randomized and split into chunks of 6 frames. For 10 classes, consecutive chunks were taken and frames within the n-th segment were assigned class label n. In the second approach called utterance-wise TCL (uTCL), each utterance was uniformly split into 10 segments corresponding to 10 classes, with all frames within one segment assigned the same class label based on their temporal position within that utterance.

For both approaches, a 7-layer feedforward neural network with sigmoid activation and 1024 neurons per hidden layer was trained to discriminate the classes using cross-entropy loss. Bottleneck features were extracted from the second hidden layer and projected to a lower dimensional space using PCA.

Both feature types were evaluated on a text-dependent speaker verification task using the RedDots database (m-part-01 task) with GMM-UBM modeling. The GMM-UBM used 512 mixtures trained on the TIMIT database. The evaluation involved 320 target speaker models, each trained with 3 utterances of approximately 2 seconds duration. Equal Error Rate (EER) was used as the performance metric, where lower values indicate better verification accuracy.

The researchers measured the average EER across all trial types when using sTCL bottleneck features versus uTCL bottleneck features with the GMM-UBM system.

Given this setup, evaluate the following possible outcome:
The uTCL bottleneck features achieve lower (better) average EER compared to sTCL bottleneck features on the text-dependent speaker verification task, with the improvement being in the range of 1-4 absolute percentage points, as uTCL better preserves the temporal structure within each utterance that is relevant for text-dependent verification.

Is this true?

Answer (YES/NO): NO